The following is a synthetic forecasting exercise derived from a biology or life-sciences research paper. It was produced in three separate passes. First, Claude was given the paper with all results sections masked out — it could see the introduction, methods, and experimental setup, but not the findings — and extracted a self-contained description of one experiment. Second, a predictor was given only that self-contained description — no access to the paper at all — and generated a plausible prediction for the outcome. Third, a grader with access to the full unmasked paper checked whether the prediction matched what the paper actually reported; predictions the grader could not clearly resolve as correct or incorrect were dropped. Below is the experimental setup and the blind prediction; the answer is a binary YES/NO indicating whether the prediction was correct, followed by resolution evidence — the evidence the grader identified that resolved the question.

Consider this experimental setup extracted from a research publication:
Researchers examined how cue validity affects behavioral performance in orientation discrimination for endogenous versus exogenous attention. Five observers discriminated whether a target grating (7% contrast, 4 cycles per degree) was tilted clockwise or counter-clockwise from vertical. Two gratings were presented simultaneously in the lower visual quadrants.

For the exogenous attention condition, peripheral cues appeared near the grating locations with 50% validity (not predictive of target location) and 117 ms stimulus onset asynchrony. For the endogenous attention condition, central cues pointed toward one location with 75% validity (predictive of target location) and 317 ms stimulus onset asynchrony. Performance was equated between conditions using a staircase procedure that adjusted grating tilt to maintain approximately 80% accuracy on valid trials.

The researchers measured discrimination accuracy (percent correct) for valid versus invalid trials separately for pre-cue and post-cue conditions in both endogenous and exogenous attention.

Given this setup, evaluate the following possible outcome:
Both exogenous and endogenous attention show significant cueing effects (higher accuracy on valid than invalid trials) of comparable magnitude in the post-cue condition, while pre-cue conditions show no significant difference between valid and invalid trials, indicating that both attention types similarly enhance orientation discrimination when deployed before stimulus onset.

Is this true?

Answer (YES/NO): NO